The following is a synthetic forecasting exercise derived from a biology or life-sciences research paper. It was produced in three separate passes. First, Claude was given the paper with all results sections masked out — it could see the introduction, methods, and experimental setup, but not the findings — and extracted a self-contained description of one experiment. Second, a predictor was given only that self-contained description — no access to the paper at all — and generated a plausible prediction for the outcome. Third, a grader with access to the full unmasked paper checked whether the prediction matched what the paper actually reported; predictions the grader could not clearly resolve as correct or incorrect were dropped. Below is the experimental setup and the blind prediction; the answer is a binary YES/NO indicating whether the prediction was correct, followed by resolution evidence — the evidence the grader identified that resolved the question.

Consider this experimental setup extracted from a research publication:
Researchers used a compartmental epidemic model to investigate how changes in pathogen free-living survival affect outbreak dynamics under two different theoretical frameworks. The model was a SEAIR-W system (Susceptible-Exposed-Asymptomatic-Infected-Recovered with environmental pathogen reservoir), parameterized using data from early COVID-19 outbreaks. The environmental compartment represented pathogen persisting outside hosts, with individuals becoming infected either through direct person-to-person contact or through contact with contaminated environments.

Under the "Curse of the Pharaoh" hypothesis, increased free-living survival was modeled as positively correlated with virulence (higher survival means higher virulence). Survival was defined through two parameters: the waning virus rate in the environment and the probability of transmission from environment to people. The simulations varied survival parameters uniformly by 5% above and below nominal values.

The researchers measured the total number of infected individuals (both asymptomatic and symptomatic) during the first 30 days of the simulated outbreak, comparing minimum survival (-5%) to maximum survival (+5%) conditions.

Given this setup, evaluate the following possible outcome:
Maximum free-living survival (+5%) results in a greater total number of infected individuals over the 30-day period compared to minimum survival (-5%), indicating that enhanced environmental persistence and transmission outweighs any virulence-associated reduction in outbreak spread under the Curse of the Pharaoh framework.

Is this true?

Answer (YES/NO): YES